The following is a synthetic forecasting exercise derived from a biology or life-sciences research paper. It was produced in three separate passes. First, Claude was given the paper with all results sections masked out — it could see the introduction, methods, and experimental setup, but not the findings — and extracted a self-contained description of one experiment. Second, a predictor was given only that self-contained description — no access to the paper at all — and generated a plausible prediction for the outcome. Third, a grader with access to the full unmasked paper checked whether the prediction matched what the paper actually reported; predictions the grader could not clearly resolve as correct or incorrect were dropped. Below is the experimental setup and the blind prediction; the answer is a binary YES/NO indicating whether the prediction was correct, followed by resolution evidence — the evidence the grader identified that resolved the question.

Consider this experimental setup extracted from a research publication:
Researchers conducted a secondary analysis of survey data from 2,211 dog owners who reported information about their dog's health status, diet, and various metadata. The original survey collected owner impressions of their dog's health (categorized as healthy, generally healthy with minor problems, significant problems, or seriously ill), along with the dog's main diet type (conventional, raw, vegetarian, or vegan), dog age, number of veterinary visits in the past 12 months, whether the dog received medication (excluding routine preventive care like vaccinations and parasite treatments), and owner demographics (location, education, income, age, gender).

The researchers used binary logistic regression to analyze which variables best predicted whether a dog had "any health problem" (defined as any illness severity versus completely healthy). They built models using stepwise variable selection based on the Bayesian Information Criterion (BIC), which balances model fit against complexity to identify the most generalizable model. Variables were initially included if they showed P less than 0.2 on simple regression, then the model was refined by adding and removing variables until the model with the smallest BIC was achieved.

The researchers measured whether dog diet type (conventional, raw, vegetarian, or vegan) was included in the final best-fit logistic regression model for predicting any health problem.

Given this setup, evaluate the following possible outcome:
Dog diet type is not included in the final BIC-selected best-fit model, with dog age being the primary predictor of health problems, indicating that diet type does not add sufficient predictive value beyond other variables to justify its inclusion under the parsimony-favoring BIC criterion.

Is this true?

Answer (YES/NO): YES